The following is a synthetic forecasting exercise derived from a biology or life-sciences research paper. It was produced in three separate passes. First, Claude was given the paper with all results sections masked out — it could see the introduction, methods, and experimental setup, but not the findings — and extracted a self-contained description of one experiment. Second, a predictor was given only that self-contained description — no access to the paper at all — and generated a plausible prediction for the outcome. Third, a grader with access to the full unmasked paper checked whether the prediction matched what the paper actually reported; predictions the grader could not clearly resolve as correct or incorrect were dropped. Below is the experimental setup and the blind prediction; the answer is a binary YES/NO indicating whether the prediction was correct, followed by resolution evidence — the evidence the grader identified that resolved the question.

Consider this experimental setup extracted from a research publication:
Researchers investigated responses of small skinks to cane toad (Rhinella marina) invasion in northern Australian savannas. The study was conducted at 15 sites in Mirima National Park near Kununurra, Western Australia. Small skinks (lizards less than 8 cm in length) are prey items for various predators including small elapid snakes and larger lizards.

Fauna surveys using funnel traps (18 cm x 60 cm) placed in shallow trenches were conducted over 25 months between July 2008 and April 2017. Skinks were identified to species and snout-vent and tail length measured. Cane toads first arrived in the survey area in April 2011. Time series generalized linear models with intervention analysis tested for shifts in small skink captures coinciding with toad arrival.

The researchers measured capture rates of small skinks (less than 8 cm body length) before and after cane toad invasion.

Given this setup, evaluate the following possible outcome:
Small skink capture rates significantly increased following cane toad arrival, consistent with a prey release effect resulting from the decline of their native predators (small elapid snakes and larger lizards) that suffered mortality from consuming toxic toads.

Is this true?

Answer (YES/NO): NO